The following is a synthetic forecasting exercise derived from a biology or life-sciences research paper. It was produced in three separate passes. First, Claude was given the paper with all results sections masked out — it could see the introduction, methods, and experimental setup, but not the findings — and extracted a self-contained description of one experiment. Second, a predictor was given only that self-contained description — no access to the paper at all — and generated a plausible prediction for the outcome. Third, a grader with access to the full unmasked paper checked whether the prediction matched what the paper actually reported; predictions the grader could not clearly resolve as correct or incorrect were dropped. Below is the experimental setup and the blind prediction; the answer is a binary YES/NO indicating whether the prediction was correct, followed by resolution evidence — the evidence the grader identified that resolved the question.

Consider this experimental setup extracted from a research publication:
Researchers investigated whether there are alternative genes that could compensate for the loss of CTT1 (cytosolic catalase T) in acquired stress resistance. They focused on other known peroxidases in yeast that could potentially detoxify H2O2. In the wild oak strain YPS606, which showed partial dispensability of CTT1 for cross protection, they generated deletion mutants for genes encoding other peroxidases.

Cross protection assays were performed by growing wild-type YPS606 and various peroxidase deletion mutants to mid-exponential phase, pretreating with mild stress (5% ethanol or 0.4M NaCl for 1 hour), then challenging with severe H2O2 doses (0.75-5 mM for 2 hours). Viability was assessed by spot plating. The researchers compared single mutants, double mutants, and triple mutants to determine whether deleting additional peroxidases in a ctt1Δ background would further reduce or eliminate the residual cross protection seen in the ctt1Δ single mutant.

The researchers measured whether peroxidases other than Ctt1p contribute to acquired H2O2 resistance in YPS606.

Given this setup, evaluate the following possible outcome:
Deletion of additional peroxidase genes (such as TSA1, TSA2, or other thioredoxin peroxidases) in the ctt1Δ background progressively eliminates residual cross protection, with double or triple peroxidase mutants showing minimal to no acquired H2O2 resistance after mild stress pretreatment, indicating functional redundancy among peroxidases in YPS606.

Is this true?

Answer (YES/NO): NO